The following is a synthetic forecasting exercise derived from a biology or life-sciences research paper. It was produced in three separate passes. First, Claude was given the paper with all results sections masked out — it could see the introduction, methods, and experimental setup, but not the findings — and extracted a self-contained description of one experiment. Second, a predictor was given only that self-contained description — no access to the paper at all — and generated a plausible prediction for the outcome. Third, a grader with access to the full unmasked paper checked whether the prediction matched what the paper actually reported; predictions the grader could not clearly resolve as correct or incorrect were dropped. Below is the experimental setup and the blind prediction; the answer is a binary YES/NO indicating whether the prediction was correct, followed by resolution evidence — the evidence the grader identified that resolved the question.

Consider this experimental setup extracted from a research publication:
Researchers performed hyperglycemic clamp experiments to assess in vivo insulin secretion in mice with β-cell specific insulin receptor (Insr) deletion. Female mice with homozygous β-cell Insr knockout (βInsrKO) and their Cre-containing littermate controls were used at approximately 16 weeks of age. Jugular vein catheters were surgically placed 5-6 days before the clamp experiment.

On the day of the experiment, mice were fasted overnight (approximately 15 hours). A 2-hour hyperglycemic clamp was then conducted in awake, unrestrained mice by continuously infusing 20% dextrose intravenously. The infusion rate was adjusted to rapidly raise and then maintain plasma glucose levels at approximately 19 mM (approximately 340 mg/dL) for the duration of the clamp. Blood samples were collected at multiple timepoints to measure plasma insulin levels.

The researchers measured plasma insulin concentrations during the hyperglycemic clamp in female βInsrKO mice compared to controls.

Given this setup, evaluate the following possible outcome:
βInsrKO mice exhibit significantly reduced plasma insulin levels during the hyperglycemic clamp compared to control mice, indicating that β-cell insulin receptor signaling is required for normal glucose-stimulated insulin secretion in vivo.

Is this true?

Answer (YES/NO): NO